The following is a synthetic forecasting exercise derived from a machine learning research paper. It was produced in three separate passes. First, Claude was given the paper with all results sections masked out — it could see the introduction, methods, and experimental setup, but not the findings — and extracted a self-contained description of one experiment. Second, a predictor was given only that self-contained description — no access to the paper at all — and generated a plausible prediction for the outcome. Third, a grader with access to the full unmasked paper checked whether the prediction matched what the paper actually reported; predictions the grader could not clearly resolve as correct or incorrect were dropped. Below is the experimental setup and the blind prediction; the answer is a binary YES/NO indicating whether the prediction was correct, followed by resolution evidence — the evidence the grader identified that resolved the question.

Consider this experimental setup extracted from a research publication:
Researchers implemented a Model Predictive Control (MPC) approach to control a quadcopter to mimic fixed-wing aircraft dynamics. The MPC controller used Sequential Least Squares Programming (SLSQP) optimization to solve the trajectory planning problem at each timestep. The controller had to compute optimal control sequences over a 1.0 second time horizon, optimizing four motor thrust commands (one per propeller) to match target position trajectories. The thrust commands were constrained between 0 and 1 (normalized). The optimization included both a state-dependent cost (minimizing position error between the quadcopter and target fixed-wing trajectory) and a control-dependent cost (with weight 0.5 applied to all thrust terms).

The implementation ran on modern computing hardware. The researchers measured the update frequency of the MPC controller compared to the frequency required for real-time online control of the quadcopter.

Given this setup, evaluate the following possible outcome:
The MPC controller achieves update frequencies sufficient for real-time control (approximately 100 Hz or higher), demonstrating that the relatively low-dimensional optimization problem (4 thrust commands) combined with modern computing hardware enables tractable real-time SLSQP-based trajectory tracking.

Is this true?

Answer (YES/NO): NO